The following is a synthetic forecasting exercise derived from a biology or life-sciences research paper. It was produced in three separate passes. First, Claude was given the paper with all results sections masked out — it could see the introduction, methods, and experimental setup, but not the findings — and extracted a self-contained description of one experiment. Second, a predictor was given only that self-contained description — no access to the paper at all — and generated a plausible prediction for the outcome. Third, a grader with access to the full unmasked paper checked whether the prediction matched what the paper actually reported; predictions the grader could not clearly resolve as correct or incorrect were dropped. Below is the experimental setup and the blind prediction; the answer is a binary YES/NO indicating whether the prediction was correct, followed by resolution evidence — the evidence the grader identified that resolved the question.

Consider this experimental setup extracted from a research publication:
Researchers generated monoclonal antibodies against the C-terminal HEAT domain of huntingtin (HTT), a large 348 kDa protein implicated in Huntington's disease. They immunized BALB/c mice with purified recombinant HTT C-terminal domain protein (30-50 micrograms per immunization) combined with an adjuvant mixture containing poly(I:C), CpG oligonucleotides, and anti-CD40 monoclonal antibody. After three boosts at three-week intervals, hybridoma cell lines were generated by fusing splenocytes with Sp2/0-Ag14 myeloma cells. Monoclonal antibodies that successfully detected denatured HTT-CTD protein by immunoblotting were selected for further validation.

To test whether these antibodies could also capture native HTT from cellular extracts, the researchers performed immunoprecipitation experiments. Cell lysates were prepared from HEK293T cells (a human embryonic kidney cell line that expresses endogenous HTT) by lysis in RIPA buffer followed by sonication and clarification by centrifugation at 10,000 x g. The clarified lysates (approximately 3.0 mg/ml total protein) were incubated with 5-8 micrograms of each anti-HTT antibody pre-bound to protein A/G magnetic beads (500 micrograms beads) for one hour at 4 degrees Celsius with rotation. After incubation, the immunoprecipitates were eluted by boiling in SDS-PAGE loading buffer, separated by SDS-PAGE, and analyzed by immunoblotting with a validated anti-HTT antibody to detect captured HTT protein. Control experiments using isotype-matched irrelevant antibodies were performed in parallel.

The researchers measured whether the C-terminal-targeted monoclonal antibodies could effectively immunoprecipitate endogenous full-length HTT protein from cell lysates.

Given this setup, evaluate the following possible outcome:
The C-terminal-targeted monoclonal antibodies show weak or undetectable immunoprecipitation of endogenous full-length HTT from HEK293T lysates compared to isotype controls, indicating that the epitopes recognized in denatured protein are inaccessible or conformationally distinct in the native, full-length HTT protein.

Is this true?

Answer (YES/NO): YES